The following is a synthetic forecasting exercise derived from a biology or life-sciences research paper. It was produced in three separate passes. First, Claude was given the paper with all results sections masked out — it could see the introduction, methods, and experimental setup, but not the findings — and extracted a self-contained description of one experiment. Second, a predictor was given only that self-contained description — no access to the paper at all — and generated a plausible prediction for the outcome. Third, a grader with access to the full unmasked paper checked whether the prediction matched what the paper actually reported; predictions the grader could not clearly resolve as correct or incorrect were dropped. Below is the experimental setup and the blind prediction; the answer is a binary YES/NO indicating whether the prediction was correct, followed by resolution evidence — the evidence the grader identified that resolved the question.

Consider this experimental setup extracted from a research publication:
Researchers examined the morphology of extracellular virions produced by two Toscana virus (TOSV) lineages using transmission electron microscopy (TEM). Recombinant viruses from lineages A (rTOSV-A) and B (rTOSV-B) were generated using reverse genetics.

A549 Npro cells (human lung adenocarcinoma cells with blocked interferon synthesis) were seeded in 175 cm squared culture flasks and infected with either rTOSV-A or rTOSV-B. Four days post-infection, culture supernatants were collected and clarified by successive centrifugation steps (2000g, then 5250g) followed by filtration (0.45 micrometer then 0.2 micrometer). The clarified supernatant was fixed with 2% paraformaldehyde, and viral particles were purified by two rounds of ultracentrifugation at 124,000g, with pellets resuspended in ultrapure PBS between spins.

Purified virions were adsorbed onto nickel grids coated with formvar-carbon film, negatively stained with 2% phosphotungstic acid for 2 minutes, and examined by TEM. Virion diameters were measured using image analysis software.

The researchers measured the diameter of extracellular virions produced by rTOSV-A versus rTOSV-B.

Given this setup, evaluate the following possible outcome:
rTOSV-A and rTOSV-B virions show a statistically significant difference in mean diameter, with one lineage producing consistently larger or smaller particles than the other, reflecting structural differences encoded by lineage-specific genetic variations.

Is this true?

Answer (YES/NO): YES